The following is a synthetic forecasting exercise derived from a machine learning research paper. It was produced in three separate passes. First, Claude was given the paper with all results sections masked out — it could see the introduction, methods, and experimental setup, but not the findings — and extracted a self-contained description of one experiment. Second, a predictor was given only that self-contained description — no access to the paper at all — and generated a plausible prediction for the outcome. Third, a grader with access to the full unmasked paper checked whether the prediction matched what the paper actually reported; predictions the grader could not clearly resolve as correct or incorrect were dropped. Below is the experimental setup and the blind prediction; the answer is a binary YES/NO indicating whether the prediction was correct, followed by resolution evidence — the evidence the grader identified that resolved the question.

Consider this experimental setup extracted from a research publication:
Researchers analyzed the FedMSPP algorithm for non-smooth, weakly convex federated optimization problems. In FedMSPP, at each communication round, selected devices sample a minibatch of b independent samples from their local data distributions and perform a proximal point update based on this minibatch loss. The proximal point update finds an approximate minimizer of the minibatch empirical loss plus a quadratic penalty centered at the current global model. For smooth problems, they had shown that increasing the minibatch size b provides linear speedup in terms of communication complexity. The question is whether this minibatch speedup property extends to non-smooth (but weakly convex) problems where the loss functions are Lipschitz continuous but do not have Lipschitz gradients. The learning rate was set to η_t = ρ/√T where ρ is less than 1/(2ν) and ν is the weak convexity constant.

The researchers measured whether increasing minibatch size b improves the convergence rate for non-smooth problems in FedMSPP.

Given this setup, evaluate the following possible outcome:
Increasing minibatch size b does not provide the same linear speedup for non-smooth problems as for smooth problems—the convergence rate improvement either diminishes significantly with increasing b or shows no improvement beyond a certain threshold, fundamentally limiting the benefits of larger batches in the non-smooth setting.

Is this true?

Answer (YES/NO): YES